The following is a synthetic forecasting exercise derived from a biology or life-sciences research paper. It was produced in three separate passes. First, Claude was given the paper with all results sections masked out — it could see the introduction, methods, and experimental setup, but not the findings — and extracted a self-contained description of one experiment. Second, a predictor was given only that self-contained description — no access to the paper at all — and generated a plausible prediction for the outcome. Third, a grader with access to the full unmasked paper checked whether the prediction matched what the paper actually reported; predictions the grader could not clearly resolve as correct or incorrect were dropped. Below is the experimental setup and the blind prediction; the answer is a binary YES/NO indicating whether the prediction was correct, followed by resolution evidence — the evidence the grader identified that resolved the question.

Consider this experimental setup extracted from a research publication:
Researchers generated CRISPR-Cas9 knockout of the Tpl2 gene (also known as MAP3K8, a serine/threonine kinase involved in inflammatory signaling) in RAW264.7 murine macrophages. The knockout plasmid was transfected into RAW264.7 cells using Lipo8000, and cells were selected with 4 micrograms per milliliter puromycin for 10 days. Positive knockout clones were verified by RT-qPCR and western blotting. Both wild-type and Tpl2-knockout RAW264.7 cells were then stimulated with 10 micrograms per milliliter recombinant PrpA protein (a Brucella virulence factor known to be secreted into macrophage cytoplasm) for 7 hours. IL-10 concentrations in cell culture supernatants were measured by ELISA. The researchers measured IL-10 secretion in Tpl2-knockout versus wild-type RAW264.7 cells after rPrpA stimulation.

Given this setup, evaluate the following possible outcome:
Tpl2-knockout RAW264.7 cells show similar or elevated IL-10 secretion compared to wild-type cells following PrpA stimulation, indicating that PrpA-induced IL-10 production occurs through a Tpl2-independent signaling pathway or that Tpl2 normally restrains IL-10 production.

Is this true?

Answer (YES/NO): NO